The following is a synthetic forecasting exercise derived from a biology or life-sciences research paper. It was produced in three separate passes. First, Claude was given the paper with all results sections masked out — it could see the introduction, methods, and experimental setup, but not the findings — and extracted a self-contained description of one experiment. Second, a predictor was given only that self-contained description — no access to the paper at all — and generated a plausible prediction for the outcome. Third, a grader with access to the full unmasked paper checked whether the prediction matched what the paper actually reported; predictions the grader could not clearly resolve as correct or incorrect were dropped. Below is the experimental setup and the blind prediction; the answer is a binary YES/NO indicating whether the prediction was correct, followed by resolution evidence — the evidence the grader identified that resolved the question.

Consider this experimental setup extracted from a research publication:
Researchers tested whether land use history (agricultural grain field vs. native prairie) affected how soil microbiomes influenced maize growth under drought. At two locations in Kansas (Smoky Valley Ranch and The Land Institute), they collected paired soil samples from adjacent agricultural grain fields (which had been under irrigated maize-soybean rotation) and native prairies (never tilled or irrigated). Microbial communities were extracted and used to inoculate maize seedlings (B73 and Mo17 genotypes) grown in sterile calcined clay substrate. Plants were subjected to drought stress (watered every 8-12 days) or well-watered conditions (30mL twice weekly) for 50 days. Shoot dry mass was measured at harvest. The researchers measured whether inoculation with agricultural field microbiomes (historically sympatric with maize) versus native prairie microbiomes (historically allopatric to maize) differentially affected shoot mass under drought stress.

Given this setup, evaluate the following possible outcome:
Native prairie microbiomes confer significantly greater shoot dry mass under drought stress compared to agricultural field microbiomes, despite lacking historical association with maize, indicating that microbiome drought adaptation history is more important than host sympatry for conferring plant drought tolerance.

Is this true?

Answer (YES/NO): NO